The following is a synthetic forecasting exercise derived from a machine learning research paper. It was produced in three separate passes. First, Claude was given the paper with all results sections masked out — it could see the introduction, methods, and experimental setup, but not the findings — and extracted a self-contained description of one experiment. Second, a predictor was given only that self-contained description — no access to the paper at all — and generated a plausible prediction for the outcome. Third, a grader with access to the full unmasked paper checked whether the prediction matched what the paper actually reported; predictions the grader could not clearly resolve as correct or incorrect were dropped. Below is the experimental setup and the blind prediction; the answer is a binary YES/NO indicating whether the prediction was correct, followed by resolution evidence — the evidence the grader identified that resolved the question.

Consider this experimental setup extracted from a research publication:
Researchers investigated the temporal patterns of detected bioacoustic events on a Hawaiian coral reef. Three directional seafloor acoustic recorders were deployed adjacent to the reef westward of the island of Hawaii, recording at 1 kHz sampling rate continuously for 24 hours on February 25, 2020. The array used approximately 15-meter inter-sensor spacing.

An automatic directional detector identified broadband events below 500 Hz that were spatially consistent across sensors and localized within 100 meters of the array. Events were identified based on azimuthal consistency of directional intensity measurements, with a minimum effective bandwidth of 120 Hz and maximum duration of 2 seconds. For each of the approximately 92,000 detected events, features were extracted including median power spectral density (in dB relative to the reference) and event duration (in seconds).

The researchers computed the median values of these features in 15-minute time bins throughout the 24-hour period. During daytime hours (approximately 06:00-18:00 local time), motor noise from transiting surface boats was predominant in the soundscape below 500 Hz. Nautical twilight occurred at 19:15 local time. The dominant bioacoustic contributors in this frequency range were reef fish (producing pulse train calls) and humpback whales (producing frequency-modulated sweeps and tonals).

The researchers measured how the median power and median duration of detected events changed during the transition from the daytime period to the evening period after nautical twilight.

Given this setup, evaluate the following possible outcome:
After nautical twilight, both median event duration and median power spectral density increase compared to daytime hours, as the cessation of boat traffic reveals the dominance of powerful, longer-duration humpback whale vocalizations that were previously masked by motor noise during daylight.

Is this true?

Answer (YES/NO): NO